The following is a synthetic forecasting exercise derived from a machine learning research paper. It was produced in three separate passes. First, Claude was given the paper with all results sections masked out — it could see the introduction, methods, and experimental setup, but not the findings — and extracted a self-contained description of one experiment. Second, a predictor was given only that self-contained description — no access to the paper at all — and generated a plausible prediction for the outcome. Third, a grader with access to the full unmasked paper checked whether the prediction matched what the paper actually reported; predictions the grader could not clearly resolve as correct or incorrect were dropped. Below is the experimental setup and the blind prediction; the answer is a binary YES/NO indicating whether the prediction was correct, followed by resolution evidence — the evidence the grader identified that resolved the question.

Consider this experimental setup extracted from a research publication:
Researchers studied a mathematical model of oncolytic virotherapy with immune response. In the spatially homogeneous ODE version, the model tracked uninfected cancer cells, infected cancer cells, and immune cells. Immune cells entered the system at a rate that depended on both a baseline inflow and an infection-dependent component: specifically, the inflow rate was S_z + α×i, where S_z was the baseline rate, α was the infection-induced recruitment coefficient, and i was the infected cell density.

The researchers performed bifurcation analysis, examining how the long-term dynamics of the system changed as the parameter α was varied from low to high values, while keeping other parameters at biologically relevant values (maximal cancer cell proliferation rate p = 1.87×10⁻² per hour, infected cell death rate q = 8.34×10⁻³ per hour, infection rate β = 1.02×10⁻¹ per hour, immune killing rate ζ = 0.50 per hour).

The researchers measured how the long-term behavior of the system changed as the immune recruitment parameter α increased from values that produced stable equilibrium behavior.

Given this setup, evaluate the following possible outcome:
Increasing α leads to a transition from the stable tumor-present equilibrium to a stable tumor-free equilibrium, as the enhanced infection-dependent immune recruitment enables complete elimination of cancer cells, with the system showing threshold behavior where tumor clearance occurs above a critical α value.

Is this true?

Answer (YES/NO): NO